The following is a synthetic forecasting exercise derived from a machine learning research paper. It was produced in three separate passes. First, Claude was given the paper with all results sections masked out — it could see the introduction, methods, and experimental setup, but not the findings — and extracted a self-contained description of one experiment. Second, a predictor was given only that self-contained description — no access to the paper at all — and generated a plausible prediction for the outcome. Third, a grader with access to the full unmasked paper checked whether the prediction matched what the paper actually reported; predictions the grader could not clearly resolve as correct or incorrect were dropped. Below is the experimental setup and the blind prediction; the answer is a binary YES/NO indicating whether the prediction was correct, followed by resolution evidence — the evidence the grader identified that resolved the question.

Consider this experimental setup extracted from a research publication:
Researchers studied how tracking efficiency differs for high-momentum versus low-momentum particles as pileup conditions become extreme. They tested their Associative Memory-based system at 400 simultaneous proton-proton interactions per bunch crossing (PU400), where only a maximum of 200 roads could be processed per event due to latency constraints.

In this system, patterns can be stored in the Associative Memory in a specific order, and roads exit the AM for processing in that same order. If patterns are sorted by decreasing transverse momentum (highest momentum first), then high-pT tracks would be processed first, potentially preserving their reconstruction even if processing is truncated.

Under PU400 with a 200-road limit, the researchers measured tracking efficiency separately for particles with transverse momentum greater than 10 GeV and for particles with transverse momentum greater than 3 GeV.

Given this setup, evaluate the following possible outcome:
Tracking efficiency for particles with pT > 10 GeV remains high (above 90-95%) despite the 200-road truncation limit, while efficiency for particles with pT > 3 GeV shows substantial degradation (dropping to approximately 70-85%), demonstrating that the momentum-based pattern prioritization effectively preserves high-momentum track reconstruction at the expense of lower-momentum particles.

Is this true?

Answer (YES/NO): NO